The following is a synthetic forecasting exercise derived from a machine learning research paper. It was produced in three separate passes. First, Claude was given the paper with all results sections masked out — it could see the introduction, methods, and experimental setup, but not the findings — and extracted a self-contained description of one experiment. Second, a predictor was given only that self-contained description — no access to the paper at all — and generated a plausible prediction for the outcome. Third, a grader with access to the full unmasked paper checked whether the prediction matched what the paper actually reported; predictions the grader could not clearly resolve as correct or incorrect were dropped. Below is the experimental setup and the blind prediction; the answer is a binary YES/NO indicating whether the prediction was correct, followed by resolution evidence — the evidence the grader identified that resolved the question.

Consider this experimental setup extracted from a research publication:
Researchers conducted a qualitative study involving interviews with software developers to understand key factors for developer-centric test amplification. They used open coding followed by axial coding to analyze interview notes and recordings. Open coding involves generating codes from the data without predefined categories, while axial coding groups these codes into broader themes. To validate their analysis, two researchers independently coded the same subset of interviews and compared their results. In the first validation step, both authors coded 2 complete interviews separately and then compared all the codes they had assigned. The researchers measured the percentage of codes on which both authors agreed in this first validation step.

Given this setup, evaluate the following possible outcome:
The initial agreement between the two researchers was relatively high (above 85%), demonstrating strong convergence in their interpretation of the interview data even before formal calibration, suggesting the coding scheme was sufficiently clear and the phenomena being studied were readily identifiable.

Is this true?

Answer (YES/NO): YES